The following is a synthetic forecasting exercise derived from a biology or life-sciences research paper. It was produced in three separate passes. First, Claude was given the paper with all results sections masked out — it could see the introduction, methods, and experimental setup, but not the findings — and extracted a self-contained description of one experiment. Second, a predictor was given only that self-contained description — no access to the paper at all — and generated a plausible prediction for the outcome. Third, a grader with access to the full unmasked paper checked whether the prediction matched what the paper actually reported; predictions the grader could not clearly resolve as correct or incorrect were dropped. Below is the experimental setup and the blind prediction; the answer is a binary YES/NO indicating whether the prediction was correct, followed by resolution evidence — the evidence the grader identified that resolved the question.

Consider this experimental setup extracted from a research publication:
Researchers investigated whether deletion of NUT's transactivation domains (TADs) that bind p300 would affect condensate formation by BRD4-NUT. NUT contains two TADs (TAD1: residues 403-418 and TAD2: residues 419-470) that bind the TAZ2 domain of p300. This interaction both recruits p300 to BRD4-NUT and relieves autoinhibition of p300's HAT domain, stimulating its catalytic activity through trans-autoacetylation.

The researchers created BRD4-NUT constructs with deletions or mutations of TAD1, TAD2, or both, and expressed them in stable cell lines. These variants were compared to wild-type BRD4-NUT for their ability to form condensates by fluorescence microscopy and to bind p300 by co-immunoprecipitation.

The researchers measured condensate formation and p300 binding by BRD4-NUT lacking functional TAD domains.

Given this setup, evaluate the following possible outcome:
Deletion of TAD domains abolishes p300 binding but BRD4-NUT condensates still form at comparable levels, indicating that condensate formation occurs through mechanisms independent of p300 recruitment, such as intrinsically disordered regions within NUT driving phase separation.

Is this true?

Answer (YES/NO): NO